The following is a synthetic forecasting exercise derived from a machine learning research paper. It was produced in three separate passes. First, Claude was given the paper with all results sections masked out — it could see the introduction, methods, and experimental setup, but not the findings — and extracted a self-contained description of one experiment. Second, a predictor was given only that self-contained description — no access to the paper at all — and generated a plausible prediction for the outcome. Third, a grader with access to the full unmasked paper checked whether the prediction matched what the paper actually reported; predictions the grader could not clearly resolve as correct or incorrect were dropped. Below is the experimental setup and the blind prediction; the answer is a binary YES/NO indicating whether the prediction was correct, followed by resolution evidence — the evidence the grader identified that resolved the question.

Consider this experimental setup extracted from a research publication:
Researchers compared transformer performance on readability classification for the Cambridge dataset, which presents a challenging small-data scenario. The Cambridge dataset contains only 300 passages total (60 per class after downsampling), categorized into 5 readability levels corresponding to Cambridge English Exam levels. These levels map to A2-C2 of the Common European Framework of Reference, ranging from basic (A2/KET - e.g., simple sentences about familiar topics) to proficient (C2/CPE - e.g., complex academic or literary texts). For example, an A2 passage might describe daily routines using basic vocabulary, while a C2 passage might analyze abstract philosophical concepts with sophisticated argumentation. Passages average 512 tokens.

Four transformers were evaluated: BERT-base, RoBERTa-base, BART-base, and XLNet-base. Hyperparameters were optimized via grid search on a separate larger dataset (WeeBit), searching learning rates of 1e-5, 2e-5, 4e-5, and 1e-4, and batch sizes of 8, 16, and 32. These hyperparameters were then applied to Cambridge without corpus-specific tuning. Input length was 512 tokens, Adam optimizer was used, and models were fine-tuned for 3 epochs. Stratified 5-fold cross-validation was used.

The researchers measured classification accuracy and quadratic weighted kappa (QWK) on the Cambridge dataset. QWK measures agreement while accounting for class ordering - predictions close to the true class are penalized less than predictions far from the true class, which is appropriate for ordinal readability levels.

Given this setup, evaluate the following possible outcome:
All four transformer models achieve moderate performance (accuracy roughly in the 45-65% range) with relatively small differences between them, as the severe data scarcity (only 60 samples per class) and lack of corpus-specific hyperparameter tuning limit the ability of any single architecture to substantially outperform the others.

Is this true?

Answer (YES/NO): NO